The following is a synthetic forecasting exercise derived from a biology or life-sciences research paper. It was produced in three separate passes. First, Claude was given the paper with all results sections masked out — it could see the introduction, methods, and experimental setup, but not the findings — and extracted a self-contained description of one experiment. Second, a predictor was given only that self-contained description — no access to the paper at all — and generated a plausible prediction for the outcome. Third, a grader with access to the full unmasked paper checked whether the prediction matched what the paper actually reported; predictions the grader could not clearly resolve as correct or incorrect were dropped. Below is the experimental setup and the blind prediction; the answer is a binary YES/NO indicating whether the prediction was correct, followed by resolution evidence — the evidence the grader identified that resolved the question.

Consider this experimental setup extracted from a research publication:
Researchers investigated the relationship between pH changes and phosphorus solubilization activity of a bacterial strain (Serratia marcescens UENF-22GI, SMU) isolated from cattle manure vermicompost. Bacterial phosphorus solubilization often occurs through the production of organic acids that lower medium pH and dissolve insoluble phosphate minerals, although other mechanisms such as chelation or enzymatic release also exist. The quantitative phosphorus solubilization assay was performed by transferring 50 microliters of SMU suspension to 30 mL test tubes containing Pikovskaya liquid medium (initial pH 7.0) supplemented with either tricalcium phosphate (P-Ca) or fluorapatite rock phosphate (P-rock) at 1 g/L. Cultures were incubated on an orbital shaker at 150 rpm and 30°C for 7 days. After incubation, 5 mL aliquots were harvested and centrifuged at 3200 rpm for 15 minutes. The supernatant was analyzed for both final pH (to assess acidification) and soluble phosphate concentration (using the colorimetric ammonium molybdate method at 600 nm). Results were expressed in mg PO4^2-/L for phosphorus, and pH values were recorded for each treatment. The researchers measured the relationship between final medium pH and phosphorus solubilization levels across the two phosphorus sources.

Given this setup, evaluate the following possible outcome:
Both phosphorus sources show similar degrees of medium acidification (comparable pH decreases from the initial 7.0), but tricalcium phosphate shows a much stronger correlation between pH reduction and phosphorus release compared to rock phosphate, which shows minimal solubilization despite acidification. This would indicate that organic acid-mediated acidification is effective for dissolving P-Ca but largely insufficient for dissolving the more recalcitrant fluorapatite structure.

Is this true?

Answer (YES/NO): NO